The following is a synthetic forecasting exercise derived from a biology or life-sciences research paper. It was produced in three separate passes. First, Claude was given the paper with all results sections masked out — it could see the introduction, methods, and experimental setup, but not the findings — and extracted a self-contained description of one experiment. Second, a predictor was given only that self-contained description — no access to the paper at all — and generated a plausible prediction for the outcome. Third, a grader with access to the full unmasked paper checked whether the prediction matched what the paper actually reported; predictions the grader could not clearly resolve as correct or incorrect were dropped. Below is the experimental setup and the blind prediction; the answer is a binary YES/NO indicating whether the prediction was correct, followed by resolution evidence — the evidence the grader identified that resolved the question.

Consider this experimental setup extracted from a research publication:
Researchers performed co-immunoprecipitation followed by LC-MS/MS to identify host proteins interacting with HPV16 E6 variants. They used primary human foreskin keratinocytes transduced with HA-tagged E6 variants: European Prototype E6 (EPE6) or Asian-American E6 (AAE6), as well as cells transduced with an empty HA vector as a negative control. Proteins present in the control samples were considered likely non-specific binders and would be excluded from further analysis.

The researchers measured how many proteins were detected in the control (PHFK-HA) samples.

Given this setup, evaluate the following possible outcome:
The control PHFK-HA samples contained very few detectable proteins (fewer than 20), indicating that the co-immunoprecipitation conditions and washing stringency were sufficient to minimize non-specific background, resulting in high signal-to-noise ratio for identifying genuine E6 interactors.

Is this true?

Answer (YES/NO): NO